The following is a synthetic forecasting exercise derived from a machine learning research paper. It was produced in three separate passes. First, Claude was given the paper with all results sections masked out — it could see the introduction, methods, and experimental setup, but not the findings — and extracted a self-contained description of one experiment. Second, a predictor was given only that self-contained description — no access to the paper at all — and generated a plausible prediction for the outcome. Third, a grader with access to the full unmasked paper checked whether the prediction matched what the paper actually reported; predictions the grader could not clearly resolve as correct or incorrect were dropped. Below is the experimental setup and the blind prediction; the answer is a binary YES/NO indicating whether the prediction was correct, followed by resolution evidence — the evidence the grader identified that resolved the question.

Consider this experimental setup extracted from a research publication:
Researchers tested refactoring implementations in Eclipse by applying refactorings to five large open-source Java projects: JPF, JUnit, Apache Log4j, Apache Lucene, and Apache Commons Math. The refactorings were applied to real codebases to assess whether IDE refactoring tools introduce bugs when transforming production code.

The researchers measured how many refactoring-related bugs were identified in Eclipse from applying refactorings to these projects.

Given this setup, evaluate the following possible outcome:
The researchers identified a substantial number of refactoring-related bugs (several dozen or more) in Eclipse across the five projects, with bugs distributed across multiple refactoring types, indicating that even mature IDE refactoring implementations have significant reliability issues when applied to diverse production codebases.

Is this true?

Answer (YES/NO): NO